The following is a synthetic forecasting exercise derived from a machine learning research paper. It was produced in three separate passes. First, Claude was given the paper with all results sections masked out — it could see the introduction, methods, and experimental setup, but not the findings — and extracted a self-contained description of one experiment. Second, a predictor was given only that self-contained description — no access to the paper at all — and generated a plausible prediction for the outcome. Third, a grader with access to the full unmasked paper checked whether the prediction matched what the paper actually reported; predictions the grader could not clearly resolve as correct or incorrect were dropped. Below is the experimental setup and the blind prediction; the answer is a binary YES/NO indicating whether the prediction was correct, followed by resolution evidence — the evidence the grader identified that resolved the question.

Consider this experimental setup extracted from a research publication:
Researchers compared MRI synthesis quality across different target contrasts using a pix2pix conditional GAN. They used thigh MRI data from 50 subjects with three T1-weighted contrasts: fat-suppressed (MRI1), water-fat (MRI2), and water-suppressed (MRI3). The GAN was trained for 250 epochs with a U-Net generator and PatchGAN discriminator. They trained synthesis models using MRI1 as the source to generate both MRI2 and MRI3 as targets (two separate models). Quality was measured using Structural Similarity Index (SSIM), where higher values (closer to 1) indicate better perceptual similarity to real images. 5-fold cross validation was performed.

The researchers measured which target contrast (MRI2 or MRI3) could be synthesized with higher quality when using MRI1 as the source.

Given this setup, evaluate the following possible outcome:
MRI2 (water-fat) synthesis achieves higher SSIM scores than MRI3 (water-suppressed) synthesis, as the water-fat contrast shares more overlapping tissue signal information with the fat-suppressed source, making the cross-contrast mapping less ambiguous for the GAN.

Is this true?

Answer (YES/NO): NO